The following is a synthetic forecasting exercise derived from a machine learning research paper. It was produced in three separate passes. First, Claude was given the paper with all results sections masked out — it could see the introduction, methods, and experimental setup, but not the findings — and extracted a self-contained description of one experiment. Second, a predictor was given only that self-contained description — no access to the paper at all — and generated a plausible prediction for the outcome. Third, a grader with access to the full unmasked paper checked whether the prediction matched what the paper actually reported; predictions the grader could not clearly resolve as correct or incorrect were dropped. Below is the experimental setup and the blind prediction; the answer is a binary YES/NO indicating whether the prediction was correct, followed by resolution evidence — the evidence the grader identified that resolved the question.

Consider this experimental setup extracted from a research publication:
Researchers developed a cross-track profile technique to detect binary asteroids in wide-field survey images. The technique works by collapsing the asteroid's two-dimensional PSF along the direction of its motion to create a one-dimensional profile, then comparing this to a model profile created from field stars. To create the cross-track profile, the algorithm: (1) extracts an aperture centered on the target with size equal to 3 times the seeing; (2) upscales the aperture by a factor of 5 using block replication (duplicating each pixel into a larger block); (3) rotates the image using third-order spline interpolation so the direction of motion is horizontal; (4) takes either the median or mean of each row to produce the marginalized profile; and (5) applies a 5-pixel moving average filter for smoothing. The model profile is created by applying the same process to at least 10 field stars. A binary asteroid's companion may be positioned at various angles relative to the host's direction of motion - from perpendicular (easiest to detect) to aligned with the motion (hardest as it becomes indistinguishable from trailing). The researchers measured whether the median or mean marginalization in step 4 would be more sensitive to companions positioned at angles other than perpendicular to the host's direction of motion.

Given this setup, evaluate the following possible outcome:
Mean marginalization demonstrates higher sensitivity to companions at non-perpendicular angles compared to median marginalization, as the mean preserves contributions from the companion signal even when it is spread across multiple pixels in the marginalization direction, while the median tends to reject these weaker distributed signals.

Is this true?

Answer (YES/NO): NO